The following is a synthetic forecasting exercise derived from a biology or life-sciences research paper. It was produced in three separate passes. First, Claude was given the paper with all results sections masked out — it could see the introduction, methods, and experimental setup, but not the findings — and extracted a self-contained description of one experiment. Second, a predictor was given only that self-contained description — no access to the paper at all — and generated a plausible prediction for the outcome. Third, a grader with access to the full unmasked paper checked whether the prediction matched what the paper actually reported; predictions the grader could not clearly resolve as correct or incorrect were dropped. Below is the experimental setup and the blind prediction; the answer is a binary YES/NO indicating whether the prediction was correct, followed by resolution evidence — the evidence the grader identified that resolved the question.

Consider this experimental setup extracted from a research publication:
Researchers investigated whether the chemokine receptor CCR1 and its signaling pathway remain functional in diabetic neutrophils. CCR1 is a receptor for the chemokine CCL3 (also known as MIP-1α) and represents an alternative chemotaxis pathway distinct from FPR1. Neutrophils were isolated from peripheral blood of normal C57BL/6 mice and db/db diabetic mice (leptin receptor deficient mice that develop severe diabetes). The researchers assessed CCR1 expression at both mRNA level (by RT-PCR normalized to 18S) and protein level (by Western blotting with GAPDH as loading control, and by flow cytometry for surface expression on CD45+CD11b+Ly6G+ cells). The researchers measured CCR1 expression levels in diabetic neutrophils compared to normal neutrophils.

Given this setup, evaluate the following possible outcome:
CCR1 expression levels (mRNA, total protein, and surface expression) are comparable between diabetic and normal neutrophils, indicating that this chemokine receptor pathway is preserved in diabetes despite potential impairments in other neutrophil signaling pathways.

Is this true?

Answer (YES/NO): YES